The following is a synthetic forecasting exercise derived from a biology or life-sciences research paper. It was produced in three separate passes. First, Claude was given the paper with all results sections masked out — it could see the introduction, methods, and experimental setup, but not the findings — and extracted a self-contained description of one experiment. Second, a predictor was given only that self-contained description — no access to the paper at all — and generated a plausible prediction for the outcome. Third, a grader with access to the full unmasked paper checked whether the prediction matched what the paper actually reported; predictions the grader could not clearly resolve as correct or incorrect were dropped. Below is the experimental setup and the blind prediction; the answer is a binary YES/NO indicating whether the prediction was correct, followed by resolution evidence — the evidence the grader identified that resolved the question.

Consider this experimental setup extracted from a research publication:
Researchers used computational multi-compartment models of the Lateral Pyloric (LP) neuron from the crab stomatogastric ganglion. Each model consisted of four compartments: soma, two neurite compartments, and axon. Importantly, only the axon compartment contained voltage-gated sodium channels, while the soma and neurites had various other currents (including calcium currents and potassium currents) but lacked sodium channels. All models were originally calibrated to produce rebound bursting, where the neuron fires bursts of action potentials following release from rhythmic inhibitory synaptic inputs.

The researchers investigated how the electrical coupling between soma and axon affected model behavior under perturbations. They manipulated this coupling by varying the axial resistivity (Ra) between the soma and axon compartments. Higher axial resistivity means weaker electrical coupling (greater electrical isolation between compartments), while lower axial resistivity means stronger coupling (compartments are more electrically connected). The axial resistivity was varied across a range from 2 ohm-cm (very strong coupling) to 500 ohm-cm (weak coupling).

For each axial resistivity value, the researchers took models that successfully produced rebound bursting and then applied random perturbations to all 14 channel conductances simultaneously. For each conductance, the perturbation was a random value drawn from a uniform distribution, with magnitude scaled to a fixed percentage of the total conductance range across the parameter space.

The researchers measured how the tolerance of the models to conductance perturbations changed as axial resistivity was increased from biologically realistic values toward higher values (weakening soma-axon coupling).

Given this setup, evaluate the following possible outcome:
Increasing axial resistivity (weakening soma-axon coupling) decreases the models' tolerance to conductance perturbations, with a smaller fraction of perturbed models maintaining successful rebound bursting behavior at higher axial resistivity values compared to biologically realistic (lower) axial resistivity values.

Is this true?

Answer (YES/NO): YES